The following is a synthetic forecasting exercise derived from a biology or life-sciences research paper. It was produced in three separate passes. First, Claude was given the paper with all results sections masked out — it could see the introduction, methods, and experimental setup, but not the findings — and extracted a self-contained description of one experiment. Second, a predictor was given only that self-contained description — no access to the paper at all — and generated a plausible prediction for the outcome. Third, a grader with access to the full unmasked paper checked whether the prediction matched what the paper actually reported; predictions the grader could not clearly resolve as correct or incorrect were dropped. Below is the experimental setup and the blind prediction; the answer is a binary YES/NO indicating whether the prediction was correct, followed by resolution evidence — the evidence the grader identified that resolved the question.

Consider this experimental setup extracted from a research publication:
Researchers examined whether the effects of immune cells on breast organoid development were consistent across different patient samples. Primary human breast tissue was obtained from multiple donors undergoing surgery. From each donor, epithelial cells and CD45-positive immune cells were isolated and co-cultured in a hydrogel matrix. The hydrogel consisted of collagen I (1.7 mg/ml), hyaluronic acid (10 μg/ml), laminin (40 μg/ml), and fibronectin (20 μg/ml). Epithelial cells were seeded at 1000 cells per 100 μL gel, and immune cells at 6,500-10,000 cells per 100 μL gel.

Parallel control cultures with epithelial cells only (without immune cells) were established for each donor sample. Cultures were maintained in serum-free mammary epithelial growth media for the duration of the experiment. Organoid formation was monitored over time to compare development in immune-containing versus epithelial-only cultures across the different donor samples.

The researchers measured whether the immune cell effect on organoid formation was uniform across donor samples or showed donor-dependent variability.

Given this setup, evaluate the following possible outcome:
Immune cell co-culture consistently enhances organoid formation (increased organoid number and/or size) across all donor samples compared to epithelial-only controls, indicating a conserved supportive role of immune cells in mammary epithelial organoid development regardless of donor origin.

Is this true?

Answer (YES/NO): NO